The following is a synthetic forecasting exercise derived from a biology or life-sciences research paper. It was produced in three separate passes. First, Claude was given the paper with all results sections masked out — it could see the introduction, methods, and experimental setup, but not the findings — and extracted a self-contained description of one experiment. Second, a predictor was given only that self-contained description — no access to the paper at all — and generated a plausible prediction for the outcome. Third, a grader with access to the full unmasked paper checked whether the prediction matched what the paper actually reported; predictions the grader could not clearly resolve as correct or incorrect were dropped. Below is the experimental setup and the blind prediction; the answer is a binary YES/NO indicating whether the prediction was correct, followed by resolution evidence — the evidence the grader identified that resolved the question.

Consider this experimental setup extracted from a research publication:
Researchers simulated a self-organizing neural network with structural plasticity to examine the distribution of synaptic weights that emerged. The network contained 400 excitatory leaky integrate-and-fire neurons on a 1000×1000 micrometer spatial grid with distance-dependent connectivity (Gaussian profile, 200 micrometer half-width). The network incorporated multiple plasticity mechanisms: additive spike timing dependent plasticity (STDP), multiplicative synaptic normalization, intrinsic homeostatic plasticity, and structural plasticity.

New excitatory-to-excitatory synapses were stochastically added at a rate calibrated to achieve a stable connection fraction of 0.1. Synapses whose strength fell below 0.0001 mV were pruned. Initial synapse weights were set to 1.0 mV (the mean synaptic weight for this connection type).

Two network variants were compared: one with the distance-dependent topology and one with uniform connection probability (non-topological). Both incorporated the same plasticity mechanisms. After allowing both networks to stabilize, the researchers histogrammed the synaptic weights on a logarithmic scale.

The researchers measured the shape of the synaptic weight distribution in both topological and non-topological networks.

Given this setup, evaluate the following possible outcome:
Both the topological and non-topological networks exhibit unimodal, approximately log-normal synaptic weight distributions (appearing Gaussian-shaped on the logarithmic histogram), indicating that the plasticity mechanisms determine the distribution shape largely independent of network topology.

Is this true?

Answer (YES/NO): YES